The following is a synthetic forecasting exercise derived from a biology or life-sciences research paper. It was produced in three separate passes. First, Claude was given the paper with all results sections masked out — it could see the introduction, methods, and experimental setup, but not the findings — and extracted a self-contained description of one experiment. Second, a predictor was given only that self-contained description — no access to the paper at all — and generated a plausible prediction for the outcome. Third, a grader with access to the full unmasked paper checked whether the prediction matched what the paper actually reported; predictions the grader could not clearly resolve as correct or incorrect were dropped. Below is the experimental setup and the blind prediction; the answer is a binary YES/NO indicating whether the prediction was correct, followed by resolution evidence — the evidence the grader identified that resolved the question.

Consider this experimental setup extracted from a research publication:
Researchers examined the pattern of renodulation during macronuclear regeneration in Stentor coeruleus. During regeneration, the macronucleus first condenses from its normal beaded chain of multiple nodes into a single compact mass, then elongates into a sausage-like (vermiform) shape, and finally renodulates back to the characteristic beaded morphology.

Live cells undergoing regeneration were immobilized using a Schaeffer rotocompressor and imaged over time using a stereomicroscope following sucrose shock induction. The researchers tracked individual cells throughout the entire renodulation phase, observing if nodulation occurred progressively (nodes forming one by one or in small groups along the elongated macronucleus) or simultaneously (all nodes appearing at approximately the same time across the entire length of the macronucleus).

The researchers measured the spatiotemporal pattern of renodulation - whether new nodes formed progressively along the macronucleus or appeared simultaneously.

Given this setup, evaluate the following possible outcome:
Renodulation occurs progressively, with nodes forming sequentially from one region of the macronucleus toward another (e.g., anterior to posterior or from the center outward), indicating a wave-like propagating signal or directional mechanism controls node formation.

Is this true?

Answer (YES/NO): NO